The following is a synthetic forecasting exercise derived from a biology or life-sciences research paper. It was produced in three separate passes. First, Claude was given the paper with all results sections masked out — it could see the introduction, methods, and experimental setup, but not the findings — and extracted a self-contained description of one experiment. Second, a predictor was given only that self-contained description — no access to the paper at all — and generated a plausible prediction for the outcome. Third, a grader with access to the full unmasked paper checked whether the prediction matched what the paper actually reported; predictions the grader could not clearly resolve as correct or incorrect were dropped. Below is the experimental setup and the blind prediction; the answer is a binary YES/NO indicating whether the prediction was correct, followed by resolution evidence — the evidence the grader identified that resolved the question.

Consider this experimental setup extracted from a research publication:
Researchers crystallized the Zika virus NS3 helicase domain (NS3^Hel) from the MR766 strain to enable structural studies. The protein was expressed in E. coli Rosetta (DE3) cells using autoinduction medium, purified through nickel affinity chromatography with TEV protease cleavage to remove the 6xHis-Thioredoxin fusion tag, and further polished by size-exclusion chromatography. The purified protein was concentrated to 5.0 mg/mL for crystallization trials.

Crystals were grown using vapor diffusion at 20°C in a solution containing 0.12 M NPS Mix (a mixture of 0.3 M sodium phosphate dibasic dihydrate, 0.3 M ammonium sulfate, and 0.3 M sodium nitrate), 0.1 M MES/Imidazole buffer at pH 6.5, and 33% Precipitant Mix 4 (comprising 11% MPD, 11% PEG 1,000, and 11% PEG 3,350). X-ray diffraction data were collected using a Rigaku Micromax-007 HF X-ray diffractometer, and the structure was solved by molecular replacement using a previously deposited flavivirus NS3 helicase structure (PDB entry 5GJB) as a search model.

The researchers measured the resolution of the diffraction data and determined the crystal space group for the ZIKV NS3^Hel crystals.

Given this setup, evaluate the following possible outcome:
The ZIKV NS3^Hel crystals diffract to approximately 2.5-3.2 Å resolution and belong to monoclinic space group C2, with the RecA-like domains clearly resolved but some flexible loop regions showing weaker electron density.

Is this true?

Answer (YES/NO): NO